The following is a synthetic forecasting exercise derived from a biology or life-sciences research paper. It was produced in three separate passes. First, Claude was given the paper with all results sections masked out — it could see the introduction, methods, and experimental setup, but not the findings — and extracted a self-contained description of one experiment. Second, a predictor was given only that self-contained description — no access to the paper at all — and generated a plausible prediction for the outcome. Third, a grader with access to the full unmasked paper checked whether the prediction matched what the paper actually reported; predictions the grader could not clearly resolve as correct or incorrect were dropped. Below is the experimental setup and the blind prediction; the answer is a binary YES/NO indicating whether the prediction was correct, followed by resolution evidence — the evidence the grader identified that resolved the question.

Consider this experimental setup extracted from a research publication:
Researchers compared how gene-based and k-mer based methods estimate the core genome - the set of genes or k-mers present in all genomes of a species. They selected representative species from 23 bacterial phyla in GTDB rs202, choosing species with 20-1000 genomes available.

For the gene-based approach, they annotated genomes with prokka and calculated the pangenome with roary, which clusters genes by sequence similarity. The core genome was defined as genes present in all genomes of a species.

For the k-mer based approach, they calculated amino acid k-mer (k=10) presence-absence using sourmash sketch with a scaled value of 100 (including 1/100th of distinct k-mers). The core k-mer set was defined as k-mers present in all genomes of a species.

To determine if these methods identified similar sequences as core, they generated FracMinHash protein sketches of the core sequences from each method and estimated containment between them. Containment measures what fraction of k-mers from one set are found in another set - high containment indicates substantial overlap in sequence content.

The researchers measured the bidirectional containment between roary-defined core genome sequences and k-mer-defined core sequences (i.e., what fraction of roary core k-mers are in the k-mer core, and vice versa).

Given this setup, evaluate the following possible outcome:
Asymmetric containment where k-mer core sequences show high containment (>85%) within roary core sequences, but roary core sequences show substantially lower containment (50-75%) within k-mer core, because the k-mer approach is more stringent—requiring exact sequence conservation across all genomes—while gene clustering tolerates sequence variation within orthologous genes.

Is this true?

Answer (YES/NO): NO